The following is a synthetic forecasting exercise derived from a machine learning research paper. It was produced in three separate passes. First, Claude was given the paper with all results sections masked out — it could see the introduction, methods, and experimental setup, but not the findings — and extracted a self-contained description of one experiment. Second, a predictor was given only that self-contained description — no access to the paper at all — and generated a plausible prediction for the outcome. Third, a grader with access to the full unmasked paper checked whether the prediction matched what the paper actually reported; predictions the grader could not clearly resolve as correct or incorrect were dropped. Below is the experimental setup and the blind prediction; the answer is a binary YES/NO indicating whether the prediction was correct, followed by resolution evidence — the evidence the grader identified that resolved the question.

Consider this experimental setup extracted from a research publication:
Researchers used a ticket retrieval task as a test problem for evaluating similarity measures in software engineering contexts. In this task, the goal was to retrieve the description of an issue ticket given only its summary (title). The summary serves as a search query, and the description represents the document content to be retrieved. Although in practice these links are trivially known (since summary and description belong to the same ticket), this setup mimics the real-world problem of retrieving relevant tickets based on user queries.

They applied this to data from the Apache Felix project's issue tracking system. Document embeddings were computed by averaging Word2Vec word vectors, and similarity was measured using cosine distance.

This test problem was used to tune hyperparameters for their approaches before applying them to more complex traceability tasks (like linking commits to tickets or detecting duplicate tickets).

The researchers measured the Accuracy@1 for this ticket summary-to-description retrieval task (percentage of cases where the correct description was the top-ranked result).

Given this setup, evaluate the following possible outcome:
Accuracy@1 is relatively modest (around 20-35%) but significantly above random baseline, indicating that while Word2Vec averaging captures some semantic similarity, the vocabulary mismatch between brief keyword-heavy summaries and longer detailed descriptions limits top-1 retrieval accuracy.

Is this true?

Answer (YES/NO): NO